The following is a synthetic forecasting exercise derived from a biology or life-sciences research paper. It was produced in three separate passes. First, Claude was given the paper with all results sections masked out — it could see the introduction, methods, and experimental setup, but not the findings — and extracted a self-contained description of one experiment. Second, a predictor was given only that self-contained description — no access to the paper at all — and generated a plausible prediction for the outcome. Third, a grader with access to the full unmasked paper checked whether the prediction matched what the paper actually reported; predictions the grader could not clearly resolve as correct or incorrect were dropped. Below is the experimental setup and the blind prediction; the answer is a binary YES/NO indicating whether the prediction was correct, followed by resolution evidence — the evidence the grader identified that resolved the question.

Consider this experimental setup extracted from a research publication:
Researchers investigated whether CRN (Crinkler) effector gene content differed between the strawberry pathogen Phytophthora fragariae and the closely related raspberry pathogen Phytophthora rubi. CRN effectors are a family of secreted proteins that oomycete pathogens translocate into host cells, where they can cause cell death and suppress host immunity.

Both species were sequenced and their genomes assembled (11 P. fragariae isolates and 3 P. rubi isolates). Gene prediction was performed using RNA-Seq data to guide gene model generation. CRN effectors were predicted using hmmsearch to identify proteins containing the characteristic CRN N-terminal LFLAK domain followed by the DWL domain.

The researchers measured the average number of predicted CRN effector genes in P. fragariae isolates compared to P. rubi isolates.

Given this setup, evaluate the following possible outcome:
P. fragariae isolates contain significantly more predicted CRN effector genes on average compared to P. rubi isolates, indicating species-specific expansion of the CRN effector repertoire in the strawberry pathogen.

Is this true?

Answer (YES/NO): NO